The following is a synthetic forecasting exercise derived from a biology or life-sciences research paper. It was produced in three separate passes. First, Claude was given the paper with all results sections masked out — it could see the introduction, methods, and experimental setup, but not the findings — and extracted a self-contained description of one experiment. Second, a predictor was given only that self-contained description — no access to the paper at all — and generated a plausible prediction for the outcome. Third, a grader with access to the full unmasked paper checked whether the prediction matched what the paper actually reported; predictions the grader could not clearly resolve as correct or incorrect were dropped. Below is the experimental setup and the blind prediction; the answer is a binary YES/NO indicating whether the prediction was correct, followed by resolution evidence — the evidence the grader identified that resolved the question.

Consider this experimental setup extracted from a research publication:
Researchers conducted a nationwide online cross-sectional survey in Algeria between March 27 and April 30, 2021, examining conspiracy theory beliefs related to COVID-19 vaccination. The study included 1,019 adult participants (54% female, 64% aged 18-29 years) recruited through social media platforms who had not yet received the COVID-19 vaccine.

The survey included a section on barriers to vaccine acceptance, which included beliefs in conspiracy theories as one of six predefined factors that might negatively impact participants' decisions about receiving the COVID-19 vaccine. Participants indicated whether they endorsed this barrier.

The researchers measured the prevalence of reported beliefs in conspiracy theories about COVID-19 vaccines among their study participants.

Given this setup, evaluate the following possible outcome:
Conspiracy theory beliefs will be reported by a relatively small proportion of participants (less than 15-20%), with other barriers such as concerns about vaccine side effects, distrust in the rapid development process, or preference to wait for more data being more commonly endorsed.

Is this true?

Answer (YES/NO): NO